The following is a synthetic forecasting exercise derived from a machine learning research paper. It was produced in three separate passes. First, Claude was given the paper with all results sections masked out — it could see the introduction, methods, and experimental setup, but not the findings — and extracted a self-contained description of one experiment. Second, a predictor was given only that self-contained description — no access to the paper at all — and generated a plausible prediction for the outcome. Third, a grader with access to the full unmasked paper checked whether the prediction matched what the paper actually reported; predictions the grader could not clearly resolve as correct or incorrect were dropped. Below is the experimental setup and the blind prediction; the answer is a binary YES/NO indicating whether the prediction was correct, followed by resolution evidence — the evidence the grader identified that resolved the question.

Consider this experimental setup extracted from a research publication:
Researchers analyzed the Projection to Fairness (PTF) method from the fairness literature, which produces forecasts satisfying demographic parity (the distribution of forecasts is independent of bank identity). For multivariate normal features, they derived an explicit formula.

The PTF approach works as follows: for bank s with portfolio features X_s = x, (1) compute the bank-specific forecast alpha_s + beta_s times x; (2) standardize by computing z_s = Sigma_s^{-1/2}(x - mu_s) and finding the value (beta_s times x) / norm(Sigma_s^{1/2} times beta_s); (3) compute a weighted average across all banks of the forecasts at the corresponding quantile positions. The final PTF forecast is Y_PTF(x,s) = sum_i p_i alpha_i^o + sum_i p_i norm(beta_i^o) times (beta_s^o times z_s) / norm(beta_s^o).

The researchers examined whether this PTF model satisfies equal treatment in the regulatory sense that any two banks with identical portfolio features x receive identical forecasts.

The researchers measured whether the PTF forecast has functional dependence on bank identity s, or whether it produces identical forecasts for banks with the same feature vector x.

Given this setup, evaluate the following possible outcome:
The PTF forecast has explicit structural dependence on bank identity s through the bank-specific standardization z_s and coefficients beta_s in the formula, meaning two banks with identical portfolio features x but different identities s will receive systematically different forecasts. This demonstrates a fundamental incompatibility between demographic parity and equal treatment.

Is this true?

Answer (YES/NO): YES